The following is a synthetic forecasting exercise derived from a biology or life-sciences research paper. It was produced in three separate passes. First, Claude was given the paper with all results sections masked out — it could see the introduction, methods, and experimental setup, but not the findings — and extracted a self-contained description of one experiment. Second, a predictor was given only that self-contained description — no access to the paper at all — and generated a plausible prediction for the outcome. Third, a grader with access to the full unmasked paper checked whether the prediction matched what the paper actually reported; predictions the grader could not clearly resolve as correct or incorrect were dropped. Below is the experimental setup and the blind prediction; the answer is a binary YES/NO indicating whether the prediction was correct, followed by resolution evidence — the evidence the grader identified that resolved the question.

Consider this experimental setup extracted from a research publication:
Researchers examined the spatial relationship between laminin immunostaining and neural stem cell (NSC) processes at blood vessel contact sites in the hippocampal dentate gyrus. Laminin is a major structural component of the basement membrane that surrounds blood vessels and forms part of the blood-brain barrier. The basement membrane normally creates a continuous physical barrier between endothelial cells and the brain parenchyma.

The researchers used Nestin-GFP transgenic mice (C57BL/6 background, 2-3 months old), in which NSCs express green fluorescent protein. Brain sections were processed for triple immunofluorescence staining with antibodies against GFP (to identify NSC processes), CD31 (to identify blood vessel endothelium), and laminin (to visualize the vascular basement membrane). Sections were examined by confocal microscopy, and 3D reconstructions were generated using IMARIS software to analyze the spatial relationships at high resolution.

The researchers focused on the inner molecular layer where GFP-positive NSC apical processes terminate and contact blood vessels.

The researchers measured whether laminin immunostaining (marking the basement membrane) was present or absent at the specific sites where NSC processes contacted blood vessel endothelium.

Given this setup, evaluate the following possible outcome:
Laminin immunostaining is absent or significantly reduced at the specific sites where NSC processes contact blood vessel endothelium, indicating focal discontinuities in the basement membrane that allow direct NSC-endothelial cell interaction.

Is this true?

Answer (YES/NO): YES